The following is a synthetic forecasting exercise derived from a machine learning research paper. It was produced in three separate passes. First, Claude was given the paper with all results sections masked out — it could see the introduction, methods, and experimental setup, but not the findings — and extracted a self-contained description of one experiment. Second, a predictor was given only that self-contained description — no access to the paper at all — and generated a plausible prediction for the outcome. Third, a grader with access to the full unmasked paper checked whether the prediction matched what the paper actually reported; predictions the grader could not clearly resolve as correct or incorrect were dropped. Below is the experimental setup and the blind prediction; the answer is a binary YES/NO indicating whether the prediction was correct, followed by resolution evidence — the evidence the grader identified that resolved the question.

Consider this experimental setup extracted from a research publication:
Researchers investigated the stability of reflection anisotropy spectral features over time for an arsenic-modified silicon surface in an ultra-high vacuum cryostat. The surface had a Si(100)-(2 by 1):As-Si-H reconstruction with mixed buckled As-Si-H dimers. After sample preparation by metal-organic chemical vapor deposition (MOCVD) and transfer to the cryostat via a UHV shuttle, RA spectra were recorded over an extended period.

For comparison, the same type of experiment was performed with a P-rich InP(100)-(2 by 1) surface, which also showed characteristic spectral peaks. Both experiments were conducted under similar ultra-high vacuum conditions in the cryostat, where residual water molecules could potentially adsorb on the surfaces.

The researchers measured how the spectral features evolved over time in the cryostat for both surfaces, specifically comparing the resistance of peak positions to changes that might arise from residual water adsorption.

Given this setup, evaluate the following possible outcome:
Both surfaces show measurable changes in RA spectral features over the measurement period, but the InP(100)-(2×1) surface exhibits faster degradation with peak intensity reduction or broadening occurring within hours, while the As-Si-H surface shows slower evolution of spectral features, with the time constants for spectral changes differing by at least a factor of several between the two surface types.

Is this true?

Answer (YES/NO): NO